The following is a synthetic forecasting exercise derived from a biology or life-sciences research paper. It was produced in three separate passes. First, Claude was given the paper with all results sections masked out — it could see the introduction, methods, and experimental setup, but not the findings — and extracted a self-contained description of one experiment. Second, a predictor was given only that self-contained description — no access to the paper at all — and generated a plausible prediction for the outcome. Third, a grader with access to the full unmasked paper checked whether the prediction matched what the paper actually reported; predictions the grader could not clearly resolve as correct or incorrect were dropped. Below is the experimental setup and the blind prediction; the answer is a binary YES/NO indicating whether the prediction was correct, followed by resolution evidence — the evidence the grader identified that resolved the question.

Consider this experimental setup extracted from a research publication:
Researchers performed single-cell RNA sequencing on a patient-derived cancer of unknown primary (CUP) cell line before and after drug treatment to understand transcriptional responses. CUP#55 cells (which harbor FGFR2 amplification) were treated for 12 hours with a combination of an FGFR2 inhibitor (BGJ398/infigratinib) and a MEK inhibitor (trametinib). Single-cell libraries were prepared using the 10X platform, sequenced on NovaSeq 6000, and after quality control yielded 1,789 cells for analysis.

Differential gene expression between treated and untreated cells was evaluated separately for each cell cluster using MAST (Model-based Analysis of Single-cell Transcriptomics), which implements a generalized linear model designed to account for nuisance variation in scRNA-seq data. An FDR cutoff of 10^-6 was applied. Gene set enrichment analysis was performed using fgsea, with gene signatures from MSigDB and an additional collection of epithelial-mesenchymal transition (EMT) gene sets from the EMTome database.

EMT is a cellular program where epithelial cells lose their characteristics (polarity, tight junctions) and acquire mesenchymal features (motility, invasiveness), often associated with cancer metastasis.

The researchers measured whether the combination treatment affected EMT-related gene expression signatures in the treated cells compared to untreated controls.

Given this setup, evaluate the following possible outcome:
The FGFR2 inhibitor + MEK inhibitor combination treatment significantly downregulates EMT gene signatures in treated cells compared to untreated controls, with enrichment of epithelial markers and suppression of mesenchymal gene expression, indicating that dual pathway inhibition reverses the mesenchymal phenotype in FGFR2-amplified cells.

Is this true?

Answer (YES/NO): NO